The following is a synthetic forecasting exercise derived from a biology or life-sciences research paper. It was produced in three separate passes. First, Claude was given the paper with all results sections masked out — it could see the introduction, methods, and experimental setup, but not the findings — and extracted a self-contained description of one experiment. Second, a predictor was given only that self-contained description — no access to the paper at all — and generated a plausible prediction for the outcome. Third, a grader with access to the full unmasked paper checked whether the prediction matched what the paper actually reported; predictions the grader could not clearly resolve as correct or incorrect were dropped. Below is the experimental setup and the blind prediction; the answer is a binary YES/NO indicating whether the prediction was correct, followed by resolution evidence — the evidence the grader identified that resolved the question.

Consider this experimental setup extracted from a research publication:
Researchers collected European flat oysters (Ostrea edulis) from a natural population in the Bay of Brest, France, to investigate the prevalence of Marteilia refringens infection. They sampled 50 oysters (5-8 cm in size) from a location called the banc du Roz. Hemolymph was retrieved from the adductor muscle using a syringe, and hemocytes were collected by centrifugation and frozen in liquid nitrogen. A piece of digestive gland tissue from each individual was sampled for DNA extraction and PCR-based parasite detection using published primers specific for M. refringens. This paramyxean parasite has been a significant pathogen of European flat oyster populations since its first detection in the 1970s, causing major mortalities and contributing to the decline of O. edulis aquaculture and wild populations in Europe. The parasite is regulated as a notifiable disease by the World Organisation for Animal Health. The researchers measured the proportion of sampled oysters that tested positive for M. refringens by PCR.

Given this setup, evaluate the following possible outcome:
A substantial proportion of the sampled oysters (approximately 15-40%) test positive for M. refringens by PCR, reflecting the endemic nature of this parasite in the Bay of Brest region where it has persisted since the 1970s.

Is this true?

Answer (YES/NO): NO